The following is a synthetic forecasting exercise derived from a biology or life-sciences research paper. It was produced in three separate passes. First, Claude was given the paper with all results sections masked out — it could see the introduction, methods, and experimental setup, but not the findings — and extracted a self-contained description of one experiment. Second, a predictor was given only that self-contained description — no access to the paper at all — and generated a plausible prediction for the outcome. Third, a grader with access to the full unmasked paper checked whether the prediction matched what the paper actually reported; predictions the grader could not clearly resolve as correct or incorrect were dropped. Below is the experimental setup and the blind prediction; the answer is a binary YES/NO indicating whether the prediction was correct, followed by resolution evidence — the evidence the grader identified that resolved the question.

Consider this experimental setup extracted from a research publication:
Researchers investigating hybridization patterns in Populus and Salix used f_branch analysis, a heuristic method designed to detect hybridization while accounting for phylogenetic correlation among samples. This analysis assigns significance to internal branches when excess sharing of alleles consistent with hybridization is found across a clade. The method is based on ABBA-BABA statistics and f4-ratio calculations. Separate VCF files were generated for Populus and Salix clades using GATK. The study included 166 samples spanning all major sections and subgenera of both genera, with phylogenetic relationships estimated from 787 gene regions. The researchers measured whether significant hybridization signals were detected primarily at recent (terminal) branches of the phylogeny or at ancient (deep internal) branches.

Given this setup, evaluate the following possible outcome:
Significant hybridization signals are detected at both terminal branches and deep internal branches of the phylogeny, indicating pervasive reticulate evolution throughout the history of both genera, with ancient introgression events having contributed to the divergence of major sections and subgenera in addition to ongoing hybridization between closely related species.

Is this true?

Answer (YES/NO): YES